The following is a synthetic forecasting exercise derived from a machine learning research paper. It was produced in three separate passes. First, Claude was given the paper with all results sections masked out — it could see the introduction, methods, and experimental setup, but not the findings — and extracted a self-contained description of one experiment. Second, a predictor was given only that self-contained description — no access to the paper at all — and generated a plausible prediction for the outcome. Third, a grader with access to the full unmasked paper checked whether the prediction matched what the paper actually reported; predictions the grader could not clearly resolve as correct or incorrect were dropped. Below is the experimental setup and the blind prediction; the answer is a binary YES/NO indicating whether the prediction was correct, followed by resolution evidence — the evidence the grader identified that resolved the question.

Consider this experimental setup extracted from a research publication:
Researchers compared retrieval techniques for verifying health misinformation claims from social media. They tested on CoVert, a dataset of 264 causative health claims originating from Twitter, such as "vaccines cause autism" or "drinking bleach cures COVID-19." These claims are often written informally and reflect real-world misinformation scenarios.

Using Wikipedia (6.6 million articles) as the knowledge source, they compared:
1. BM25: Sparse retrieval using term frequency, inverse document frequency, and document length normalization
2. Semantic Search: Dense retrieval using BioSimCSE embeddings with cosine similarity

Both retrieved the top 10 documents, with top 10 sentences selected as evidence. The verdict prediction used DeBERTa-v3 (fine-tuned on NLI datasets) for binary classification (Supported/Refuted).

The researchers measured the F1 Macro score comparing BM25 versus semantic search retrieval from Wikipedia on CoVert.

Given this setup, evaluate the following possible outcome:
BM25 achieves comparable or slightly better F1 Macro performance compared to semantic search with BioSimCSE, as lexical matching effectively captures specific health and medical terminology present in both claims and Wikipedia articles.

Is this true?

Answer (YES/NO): NO